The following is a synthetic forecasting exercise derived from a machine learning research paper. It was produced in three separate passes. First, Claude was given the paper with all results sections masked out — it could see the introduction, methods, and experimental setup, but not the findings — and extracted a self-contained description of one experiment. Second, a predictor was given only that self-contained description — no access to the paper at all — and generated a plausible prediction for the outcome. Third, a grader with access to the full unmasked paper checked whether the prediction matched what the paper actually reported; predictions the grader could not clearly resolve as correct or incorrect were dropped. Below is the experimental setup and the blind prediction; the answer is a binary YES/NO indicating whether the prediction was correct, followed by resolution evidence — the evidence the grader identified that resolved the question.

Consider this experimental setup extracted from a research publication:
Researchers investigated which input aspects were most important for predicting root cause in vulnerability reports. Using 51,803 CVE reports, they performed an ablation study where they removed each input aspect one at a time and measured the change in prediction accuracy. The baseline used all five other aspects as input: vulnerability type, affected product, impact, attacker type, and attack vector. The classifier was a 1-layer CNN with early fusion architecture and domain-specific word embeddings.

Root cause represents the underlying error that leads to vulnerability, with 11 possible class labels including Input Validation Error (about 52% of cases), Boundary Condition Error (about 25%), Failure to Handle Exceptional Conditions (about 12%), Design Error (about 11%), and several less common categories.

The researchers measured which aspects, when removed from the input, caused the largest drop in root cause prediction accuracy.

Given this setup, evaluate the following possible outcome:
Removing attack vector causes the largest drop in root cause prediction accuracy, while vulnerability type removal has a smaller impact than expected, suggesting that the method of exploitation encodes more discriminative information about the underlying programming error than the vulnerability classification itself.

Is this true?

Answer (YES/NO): NO